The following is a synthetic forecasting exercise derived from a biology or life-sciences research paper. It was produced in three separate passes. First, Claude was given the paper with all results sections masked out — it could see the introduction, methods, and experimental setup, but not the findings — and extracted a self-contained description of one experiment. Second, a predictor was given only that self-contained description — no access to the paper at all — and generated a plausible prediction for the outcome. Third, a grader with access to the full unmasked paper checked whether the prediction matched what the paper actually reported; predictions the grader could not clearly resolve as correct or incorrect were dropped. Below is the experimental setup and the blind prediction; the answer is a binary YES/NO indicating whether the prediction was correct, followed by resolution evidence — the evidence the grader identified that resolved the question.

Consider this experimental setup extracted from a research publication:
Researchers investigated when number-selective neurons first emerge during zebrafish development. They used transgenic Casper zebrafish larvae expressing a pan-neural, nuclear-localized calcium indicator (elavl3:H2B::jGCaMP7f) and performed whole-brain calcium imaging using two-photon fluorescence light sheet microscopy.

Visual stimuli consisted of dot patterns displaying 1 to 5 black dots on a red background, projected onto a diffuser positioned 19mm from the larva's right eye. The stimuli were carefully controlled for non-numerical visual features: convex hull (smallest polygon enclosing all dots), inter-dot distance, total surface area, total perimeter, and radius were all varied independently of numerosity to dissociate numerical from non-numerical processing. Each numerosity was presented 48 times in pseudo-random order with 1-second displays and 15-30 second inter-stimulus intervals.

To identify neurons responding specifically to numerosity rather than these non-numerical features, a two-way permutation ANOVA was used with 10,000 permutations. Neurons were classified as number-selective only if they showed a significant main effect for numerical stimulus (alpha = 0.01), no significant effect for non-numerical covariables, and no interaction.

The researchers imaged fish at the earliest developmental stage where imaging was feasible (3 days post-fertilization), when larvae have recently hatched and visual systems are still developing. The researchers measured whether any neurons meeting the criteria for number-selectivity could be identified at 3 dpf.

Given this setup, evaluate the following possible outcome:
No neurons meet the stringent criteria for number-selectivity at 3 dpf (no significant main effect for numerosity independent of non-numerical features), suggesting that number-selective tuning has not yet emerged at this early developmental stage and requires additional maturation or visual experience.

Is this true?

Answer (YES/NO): NO